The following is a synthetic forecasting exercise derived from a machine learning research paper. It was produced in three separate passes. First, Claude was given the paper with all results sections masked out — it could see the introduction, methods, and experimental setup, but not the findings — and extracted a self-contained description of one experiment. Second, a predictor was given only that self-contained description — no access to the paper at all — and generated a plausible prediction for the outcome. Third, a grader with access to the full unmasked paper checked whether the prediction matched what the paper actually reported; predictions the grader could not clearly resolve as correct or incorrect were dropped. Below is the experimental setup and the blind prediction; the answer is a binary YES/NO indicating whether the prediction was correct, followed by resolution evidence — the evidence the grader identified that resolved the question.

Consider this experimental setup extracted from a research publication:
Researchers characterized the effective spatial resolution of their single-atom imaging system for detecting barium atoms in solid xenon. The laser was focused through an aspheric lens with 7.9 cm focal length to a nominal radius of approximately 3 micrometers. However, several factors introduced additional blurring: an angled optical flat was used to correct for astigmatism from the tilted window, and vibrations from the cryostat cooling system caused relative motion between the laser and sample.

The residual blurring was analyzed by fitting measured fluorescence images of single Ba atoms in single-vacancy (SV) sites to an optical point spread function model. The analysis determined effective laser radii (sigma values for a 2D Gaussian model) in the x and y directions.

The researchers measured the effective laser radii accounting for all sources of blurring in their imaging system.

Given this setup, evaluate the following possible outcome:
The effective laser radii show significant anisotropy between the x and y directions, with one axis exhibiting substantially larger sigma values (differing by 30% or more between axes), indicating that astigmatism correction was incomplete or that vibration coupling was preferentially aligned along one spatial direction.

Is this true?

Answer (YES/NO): NO